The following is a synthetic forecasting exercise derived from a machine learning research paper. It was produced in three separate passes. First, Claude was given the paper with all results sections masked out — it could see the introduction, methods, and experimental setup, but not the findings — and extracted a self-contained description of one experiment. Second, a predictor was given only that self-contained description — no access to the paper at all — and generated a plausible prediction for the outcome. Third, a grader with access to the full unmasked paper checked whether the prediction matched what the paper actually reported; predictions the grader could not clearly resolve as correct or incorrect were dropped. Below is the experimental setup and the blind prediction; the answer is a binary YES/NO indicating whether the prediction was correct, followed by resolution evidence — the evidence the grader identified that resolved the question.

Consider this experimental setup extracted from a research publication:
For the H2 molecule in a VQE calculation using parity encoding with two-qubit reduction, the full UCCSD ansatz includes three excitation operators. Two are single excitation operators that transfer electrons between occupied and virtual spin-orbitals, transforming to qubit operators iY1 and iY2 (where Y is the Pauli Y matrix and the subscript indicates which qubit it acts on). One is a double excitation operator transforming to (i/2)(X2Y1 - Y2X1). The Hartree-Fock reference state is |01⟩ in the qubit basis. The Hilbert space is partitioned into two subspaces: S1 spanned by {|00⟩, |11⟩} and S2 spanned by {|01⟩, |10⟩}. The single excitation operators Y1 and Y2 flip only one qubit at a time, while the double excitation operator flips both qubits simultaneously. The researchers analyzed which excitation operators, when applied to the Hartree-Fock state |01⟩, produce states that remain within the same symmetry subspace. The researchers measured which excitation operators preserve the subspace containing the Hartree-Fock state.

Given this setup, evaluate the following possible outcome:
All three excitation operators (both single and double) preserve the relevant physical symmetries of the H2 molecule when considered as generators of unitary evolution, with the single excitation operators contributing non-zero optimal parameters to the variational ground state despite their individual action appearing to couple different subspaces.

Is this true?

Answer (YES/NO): NO